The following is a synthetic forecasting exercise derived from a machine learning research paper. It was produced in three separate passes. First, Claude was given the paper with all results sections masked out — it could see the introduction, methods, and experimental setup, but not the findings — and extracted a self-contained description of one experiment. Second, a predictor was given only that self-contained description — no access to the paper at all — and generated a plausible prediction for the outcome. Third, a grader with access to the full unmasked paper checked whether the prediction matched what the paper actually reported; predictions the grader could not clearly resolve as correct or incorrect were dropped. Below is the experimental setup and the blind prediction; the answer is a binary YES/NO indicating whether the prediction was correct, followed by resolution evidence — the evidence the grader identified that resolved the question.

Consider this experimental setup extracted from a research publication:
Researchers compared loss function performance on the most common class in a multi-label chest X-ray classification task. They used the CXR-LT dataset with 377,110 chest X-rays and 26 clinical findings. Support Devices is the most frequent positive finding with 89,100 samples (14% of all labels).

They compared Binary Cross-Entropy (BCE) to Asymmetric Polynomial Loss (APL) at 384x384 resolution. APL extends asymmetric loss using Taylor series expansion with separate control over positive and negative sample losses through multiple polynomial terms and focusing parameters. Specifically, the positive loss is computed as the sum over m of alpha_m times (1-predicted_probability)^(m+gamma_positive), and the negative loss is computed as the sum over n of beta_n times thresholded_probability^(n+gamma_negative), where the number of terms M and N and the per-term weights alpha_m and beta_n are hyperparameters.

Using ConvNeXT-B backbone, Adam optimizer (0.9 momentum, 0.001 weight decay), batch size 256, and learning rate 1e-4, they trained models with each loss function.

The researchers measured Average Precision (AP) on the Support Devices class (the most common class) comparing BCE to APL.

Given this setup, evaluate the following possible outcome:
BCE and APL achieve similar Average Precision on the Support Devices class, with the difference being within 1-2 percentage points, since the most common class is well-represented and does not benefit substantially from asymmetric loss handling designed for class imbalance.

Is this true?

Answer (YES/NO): YES